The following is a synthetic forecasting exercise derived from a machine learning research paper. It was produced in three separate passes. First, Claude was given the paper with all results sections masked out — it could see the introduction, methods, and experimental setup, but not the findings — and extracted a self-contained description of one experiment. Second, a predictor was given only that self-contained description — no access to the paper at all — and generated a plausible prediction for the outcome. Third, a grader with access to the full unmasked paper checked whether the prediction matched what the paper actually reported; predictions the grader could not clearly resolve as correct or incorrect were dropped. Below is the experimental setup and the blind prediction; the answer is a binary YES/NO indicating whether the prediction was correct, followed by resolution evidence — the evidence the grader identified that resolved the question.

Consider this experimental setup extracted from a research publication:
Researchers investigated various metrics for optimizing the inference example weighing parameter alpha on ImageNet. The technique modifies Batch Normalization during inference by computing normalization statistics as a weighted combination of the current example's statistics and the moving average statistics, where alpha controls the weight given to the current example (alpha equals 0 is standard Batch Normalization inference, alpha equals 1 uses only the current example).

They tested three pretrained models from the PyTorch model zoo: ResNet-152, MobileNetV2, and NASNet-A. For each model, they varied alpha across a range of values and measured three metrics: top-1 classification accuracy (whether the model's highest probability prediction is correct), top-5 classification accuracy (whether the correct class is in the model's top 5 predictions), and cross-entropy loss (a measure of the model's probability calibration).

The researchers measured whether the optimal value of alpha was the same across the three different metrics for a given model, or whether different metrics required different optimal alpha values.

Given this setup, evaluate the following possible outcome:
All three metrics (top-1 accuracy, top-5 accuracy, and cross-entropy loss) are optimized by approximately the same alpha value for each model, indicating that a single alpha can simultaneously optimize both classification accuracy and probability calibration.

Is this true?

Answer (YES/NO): NO